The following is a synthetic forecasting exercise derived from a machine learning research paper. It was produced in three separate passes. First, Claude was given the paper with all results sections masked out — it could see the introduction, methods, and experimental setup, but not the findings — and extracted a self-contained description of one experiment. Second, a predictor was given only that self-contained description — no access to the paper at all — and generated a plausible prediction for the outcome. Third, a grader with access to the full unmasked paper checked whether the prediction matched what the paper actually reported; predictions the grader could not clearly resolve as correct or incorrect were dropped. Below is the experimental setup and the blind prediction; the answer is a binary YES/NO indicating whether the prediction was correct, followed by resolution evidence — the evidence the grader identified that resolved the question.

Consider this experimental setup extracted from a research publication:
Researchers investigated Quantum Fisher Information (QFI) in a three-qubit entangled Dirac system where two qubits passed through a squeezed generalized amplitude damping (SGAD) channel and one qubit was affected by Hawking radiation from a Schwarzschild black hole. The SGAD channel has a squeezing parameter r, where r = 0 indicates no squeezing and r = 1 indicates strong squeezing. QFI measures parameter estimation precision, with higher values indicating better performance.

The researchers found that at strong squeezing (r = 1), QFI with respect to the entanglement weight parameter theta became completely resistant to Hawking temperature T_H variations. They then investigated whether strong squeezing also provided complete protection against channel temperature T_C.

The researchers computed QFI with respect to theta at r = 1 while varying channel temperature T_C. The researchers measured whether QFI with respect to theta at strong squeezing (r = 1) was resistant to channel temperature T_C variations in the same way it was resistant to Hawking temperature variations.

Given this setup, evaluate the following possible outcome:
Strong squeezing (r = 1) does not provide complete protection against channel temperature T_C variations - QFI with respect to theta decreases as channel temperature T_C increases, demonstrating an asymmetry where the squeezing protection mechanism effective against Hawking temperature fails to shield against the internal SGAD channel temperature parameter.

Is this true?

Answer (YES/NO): YES